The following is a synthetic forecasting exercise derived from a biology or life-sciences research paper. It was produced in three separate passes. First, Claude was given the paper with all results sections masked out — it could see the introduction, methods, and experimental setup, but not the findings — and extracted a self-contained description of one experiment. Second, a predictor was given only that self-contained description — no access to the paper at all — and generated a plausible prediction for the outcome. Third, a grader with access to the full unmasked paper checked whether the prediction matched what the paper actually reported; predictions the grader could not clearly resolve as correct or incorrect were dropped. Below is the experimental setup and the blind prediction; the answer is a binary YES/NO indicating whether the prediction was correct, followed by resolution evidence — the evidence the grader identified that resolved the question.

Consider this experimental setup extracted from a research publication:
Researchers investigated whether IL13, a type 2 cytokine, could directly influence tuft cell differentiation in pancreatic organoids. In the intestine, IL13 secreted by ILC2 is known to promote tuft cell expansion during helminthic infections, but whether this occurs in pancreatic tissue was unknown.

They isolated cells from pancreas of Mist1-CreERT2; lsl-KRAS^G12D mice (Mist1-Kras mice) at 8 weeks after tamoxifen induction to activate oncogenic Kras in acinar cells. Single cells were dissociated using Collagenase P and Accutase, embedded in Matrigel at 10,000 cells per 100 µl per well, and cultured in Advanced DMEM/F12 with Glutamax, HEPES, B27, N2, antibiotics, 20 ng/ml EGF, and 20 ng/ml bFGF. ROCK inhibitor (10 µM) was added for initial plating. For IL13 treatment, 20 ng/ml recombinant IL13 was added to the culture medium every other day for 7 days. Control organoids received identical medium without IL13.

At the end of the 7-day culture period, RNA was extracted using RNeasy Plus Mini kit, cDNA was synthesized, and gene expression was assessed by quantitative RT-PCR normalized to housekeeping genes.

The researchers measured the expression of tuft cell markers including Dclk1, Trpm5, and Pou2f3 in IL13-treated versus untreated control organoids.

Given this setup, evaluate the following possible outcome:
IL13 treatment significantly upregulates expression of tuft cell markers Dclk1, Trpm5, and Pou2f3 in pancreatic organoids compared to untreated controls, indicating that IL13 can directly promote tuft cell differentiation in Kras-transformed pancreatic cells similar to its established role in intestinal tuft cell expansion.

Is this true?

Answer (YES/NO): NO